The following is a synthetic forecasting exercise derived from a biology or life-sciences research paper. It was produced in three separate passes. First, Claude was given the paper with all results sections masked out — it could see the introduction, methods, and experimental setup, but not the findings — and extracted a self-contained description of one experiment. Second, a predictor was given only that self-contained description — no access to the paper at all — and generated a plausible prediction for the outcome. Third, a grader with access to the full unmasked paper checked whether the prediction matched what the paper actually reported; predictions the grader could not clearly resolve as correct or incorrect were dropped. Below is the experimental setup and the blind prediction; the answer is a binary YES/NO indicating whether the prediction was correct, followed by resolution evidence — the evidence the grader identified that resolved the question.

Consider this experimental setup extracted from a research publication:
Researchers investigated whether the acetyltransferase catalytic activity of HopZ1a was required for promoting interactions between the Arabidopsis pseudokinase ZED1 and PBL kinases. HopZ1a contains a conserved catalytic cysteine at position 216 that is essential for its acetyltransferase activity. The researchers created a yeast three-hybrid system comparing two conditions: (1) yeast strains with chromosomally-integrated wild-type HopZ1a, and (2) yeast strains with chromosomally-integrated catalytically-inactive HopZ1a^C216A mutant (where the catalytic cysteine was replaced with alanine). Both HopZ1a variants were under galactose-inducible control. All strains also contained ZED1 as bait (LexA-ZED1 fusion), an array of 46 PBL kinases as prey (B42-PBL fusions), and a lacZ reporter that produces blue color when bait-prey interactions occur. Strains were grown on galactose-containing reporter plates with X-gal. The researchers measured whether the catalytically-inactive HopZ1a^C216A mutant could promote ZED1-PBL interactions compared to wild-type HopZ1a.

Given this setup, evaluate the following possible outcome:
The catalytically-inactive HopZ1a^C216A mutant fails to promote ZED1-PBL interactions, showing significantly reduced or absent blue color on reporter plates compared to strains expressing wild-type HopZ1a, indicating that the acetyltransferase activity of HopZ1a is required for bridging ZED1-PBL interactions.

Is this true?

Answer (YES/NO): YES